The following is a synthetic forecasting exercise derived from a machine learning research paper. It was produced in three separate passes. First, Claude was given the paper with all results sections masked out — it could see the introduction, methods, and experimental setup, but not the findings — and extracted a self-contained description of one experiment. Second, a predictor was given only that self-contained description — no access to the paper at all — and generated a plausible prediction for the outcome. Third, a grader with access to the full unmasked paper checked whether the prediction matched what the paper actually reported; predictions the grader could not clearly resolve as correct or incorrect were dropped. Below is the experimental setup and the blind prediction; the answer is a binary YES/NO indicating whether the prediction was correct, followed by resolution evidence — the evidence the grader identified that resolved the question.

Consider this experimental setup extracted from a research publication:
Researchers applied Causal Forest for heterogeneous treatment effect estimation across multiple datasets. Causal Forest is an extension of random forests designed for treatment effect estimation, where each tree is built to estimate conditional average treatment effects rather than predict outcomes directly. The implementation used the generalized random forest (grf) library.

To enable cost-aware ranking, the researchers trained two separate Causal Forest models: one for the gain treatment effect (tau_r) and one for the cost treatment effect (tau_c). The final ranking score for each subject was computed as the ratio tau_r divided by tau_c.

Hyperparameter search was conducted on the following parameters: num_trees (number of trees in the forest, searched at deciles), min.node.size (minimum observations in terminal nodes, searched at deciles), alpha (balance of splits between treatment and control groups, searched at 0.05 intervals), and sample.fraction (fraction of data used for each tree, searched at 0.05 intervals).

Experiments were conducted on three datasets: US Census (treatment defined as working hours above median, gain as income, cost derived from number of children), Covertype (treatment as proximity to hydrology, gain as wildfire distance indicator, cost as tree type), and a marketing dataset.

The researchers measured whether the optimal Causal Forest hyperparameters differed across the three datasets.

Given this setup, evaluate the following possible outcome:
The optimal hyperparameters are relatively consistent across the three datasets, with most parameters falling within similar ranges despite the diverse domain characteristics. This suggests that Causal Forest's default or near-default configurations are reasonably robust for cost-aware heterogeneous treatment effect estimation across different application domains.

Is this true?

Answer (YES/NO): YES